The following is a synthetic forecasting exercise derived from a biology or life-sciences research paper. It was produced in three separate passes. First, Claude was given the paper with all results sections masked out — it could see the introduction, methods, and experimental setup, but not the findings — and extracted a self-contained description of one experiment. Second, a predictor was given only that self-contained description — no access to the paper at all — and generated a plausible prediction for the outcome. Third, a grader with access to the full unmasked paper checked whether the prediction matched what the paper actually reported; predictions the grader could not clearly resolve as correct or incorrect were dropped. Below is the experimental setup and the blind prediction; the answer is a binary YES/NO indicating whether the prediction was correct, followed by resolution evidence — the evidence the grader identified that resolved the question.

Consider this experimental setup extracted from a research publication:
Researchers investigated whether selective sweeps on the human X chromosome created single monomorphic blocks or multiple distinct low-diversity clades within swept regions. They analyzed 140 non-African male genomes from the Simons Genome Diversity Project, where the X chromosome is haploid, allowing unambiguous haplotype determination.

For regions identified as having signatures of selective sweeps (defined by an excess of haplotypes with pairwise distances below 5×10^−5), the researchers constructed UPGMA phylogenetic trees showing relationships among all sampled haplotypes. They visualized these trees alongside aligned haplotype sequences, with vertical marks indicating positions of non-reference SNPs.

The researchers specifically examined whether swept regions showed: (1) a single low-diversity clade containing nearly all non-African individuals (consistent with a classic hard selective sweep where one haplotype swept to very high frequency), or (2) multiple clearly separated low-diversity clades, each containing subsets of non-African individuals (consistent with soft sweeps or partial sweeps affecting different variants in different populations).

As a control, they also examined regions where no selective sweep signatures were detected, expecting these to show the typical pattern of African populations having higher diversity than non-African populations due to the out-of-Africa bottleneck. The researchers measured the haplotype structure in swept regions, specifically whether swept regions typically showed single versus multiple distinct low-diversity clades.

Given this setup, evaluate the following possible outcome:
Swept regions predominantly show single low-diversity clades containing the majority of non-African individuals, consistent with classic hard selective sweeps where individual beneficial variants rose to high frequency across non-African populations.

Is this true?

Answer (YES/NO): YES